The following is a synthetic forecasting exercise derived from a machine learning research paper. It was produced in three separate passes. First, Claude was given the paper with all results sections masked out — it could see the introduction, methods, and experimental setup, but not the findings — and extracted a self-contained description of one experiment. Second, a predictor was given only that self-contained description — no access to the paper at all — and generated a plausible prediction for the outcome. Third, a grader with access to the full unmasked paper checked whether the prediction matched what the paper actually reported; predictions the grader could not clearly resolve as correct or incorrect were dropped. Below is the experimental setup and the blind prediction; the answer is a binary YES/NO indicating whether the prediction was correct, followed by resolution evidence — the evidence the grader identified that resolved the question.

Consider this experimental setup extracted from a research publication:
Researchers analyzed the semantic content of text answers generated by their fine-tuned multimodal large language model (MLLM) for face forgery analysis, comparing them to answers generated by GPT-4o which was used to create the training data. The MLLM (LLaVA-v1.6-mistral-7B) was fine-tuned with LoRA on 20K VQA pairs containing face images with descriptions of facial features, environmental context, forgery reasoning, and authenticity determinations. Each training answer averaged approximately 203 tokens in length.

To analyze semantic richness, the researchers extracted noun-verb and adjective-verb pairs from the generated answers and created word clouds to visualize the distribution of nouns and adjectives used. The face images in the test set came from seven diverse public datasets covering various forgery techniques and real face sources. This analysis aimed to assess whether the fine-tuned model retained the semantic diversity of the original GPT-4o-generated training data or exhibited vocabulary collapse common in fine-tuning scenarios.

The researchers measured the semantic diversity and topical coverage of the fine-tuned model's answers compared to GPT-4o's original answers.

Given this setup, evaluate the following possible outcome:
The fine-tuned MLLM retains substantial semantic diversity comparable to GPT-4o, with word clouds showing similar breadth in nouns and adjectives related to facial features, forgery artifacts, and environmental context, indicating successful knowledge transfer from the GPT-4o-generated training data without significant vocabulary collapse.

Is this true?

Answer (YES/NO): YES